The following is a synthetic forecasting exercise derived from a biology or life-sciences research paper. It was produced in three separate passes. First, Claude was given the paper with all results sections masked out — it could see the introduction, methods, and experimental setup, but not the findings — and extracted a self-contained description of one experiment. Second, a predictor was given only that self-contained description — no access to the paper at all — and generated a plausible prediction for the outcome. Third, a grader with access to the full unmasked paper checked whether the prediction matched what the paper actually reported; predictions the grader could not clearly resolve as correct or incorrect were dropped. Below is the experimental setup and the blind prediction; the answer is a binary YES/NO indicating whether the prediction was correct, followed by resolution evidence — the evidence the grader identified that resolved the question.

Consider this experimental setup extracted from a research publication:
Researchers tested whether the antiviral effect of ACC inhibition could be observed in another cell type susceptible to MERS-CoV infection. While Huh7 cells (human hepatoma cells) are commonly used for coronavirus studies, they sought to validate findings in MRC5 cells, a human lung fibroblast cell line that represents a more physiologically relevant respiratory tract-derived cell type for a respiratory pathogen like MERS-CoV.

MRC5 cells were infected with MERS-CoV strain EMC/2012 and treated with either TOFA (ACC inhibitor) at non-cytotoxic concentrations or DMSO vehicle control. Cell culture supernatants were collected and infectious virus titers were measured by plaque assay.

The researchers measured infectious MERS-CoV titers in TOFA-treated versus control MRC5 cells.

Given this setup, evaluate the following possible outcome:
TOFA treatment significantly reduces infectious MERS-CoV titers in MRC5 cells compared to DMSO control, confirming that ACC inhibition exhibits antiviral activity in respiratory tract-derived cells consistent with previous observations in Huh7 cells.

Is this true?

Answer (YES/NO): YES